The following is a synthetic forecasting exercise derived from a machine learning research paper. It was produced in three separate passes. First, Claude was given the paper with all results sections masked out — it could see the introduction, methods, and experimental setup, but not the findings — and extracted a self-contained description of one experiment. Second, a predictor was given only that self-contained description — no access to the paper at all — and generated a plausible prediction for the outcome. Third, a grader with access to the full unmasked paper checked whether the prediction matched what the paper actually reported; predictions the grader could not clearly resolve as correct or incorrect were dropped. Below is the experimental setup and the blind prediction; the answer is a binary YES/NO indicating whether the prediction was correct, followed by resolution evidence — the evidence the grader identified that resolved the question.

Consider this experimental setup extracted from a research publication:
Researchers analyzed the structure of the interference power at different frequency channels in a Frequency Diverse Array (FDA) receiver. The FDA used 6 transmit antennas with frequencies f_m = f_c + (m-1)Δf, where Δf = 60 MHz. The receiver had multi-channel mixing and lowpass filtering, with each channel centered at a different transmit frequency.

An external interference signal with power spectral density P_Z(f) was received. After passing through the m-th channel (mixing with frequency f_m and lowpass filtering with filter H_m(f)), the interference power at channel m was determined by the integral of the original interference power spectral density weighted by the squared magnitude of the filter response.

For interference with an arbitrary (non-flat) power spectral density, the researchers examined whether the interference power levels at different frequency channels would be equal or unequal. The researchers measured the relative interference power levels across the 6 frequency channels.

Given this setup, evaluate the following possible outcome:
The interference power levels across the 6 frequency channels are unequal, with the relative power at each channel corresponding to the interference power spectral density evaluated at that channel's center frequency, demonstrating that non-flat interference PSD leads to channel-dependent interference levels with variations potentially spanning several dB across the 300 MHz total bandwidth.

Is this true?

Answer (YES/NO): NO